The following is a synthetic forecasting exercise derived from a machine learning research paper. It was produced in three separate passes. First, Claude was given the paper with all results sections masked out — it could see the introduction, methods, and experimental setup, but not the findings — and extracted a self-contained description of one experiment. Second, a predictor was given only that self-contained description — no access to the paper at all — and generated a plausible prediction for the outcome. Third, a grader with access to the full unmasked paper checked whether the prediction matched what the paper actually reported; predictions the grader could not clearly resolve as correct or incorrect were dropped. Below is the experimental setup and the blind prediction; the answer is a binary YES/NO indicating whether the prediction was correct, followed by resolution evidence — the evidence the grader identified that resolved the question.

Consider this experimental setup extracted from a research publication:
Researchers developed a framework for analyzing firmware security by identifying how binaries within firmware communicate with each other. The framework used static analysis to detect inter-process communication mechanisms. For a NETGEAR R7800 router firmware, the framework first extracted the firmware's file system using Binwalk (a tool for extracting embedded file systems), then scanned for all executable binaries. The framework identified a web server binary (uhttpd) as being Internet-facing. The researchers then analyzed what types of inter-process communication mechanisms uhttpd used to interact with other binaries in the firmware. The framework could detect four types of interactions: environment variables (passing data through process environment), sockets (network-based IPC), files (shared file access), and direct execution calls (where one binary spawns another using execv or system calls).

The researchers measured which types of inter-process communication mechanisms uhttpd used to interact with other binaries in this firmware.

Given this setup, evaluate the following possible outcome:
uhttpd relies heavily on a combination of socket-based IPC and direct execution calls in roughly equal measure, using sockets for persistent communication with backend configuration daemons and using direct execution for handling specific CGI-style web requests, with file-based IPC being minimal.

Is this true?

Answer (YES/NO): NO